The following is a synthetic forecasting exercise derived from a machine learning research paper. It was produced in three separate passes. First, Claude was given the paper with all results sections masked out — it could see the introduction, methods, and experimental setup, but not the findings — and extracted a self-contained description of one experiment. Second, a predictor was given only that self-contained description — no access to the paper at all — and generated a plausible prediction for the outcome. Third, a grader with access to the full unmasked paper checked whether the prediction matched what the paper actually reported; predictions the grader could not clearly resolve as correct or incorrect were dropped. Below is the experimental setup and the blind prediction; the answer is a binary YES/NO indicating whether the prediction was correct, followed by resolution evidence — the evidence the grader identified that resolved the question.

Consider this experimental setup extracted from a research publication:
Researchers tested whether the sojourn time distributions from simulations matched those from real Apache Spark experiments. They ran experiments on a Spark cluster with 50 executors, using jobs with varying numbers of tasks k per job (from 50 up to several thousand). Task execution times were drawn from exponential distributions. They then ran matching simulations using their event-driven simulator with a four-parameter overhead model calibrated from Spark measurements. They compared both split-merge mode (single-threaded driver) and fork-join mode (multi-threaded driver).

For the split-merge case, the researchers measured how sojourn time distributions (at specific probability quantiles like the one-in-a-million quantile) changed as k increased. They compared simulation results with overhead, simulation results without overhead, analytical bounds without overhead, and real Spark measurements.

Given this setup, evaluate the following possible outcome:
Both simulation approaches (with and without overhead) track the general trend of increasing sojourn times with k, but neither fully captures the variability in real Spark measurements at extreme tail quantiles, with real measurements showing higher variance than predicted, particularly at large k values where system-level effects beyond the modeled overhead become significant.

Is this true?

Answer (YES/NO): NO